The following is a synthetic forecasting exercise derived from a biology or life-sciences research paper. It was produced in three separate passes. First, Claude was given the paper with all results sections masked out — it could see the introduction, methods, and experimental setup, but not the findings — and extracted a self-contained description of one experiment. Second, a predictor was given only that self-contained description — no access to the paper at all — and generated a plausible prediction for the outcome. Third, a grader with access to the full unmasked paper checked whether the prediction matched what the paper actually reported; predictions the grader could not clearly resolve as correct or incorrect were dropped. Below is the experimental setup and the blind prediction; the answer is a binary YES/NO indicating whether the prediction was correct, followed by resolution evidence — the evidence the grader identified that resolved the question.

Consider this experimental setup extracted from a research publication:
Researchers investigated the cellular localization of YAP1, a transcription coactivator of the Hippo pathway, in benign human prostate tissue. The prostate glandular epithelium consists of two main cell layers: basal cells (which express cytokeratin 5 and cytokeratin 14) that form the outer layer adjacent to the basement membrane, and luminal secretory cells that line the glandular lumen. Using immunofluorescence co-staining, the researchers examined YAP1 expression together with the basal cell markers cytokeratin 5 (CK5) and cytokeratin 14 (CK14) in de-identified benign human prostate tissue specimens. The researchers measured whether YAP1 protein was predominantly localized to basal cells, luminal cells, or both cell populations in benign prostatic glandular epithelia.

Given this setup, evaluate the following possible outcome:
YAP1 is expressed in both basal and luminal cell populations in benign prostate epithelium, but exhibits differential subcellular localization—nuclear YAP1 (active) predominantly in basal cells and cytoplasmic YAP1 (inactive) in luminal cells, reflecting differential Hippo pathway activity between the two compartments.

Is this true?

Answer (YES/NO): NO